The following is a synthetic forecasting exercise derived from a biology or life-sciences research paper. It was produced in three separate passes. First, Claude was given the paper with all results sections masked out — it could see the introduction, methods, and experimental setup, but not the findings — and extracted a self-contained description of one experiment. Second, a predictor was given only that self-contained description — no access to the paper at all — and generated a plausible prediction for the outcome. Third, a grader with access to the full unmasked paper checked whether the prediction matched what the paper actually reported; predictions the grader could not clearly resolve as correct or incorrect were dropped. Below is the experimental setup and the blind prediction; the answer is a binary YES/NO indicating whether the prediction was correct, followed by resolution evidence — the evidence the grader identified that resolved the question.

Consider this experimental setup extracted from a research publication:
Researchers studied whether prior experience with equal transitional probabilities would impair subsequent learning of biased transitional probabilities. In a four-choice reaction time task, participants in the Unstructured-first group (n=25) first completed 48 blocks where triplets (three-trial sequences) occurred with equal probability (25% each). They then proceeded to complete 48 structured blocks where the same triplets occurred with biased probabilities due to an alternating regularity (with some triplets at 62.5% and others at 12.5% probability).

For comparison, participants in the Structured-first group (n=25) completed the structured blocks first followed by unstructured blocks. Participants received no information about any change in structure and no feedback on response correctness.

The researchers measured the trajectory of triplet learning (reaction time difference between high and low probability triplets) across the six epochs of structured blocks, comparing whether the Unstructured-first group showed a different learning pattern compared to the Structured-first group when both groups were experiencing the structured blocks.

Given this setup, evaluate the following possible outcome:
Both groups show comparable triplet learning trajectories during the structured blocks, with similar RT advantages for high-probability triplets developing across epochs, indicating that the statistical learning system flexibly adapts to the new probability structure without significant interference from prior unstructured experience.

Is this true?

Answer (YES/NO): YES